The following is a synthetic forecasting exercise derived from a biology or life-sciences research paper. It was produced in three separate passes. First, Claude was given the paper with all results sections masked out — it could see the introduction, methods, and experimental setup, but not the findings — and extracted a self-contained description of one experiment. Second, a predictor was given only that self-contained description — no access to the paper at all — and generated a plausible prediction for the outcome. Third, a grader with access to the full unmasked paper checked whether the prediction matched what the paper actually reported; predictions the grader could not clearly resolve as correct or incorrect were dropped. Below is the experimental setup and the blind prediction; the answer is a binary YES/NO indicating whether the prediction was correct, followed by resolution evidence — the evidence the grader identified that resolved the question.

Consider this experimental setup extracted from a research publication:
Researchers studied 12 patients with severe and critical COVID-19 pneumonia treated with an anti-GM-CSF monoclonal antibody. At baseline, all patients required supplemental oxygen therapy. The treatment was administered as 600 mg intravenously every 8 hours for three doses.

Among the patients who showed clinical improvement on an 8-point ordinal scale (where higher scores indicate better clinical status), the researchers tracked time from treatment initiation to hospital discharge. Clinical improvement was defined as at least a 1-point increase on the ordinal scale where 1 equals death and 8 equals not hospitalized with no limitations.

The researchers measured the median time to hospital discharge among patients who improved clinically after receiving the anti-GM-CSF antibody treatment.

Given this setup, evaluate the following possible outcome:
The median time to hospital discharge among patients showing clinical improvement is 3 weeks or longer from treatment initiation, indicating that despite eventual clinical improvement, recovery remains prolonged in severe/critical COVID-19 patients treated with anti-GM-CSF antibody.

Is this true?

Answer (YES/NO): NO